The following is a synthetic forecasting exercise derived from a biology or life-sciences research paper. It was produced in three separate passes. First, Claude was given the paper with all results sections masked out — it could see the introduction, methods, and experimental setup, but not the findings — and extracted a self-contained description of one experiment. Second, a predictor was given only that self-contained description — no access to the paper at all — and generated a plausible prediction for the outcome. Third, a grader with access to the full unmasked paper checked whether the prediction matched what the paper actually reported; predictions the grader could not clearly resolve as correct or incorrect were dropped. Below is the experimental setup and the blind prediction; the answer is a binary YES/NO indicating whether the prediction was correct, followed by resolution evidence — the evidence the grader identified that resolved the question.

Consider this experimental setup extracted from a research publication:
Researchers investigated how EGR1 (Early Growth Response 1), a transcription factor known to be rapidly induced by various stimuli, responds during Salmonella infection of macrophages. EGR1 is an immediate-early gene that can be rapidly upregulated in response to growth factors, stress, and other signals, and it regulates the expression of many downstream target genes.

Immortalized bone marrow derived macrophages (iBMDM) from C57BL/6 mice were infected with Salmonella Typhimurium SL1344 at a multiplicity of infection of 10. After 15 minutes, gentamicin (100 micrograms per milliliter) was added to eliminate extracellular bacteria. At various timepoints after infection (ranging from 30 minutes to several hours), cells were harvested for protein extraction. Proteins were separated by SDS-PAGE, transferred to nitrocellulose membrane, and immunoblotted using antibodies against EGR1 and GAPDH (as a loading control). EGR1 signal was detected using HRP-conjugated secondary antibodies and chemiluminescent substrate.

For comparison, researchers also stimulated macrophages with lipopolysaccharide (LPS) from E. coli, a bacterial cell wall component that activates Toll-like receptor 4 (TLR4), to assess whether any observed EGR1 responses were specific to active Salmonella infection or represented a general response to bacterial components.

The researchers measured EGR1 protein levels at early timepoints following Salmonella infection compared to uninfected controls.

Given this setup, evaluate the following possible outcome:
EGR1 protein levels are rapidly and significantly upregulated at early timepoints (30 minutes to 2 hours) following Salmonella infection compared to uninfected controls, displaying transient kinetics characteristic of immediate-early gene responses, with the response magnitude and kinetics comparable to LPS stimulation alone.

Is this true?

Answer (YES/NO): NO